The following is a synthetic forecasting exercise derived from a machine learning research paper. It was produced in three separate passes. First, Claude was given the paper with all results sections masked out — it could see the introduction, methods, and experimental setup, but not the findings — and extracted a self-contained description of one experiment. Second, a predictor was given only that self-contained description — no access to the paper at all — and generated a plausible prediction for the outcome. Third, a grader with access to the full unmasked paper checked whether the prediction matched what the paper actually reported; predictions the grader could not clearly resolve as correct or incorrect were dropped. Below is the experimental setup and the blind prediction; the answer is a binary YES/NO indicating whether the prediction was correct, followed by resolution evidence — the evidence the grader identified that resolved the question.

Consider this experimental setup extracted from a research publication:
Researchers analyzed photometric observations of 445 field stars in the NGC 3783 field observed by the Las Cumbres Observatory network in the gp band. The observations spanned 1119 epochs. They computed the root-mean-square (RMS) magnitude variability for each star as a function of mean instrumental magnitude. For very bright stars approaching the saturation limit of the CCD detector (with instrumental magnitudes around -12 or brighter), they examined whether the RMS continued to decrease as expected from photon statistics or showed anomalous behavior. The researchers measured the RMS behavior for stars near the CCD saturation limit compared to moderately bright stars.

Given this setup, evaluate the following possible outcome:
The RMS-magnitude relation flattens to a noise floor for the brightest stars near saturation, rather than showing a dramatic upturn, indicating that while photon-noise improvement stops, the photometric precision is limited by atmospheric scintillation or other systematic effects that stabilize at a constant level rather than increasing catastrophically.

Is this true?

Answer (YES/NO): NO